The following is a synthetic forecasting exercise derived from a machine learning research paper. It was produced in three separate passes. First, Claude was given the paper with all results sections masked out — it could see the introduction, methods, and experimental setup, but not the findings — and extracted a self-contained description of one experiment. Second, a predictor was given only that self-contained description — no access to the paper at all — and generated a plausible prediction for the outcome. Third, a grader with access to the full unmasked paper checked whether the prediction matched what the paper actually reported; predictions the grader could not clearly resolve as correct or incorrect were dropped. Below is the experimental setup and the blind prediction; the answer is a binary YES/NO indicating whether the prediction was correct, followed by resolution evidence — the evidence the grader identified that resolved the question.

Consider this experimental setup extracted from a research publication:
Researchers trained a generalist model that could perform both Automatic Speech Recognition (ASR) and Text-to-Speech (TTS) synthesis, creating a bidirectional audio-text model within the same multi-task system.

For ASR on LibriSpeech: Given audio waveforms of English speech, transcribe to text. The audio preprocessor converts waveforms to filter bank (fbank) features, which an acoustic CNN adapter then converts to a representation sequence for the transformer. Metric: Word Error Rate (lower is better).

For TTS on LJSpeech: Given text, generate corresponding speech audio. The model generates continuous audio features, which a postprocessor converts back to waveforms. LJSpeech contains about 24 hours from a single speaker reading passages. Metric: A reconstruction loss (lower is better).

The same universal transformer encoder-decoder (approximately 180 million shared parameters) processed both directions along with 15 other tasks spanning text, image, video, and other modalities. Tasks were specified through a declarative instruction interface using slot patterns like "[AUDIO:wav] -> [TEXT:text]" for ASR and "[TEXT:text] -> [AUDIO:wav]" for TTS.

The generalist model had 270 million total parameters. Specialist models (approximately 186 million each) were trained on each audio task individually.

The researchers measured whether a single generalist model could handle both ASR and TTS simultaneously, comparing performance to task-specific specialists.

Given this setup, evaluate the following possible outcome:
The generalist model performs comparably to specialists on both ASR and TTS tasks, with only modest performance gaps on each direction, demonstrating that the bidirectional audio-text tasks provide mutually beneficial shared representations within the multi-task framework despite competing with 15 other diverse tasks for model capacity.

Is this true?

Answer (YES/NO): NO